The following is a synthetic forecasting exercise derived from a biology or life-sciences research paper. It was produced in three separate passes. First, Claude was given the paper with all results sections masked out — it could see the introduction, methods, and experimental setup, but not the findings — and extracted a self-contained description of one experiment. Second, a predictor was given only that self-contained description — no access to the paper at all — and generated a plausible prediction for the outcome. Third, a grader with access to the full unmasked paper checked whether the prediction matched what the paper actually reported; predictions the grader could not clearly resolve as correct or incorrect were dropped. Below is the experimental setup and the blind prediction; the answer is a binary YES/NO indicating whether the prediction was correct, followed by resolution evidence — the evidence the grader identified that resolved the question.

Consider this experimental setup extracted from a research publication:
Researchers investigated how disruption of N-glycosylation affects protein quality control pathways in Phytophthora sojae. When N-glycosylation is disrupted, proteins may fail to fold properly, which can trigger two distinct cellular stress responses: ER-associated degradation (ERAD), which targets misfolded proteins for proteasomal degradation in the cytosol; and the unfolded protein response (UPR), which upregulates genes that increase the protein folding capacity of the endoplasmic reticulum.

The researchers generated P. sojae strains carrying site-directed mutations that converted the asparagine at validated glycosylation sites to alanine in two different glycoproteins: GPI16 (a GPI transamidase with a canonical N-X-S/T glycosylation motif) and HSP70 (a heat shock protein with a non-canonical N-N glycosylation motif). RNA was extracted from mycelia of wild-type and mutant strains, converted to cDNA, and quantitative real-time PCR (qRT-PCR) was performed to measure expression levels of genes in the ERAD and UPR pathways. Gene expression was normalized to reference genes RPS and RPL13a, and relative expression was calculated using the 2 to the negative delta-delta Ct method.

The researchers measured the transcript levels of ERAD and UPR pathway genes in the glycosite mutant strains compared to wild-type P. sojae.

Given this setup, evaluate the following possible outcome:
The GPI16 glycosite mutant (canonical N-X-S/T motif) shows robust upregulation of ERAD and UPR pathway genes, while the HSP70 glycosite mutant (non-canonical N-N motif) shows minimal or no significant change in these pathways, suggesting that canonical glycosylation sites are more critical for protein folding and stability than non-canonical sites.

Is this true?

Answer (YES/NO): NO